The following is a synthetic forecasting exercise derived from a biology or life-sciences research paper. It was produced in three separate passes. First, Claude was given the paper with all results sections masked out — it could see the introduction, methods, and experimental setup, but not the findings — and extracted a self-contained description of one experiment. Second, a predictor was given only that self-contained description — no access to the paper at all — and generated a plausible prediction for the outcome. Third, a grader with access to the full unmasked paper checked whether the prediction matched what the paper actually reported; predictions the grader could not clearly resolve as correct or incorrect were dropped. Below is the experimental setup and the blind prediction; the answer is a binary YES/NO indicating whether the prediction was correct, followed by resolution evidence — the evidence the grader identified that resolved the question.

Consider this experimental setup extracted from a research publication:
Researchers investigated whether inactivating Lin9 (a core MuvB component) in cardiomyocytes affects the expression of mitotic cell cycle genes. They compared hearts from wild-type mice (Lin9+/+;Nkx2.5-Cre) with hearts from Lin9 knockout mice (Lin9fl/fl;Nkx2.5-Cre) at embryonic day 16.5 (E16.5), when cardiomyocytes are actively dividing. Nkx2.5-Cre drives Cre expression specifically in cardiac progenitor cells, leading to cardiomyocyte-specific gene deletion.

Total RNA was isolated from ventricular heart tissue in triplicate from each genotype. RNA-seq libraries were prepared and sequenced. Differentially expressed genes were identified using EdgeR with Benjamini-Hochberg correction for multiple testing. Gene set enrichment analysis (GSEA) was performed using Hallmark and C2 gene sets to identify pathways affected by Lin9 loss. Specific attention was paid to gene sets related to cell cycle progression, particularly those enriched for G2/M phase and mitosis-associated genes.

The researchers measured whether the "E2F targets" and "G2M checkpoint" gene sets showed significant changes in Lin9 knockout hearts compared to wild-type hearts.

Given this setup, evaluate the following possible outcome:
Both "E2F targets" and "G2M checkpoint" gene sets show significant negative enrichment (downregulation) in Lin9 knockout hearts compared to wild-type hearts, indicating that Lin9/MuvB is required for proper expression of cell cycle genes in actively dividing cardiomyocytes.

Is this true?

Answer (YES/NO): YES